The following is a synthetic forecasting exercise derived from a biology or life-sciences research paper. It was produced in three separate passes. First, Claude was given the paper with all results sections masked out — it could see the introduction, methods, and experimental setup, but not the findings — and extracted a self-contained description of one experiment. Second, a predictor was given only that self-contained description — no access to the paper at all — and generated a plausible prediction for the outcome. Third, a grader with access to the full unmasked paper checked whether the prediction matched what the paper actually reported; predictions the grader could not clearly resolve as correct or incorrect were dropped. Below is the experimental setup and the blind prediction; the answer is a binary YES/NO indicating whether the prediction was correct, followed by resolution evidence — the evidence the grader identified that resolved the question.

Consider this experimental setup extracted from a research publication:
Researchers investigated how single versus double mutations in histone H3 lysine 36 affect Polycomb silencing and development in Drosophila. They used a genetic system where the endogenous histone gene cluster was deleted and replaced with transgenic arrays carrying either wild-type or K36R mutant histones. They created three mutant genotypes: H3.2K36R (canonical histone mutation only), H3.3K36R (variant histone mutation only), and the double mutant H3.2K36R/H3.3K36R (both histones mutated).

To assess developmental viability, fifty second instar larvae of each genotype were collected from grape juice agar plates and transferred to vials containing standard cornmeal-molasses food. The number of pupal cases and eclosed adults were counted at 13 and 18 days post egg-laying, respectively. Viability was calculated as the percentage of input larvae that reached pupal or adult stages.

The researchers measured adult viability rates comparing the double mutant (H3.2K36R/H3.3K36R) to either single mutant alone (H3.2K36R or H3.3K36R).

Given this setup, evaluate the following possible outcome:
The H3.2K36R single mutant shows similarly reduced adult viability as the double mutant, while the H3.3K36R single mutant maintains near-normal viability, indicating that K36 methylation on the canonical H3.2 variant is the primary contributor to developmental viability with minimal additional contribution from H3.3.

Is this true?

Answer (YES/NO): NO